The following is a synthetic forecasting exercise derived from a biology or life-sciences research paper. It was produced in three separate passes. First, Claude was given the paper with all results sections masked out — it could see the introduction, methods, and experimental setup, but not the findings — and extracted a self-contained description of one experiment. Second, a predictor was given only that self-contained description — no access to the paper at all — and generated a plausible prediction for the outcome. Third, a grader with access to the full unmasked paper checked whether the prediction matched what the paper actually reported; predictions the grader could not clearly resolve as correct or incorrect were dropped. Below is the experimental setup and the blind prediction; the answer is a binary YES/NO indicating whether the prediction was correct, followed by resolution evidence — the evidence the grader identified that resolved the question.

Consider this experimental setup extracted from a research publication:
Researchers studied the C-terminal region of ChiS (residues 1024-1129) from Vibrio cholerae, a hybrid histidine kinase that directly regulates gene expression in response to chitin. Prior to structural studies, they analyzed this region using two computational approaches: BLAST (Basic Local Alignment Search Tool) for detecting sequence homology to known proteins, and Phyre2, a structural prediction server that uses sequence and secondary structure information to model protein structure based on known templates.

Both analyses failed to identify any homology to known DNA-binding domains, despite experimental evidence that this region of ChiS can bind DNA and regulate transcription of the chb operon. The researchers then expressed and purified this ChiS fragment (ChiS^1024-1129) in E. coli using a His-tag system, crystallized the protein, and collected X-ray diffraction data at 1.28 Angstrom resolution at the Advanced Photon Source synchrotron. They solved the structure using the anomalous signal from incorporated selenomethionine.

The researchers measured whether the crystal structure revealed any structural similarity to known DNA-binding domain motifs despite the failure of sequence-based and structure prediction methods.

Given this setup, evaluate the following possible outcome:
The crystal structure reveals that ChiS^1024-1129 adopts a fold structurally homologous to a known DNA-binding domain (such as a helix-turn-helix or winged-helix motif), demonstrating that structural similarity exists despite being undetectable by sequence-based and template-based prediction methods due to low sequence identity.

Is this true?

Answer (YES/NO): YES